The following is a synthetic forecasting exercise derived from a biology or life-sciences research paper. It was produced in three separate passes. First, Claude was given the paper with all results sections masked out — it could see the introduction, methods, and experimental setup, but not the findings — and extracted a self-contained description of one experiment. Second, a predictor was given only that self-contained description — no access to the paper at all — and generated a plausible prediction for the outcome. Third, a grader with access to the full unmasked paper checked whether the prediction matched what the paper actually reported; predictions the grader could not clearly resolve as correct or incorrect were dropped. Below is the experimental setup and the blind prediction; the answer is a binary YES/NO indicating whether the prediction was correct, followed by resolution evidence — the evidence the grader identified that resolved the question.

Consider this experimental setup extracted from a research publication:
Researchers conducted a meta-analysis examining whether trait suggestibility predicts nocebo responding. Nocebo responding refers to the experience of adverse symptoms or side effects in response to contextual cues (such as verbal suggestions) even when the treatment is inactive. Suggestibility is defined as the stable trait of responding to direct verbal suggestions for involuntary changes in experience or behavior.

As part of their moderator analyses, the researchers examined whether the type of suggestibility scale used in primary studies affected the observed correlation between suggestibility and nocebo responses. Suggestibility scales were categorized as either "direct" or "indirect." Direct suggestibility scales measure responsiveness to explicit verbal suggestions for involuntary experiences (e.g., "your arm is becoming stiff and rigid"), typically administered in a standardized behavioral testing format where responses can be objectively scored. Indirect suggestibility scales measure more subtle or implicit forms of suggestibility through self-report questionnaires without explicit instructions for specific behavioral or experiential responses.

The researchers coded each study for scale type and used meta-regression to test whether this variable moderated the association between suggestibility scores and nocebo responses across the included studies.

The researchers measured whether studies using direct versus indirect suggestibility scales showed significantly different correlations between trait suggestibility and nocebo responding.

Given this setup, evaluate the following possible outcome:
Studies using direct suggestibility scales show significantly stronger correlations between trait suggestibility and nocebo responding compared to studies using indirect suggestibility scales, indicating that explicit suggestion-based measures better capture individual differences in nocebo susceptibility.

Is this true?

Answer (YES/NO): NO